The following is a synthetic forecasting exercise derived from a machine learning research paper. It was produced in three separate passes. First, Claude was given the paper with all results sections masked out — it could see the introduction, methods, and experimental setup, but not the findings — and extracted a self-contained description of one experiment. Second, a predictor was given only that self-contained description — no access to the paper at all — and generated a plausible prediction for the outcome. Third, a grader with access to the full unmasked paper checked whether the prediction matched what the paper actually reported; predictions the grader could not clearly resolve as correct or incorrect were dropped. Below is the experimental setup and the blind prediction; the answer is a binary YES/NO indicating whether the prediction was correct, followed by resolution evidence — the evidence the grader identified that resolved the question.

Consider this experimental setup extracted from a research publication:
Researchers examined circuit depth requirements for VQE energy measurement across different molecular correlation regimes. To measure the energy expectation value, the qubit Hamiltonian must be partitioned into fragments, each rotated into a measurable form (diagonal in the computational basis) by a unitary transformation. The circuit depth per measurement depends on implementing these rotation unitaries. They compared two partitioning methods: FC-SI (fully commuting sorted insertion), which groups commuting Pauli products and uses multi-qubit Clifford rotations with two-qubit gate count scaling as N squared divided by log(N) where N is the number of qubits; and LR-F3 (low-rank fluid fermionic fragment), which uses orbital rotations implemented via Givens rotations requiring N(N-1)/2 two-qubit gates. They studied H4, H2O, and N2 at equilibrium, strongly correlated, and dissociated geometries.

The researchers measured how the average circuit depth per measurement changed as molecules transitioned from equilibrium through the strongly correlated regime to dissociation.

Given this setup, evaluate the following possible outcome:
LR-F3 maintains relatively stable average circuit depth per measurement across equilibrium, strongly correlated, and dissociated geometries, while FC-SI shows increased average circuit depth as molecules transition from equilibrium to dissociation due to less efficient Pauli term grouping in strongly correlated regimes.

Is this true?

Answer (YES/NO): NO